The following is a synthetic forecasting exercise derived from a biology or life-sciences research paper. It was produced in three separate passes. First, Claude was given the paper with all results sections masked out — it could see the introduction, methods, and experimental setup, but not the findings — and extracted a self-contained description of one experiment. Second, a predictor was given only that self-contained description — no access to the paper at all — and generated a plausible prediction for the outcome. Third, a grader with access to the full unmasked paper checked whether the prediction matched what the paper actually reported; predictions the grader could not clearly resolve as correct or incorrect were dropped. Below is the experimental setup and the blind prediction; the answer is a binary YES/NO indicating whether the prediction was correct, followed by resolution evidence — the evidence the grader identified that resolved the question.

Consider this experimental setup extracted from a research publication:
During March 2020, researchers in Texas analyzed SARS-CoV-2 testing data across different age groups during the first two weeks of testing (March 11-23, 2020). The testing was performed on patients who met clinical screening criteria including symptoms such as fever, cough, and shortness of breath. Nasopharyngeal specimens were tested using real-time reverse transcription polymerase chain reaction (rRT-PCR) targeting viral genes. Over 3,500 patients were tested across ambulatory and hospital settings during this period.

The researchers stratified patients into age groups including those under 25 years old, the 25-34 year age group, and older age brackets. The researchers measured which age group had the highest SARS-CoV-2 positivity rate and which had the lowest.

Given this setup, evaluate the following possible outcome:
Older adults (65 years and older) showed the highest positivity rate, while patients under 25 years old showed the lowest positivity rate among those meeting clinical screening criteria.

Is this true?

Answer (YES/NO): NO